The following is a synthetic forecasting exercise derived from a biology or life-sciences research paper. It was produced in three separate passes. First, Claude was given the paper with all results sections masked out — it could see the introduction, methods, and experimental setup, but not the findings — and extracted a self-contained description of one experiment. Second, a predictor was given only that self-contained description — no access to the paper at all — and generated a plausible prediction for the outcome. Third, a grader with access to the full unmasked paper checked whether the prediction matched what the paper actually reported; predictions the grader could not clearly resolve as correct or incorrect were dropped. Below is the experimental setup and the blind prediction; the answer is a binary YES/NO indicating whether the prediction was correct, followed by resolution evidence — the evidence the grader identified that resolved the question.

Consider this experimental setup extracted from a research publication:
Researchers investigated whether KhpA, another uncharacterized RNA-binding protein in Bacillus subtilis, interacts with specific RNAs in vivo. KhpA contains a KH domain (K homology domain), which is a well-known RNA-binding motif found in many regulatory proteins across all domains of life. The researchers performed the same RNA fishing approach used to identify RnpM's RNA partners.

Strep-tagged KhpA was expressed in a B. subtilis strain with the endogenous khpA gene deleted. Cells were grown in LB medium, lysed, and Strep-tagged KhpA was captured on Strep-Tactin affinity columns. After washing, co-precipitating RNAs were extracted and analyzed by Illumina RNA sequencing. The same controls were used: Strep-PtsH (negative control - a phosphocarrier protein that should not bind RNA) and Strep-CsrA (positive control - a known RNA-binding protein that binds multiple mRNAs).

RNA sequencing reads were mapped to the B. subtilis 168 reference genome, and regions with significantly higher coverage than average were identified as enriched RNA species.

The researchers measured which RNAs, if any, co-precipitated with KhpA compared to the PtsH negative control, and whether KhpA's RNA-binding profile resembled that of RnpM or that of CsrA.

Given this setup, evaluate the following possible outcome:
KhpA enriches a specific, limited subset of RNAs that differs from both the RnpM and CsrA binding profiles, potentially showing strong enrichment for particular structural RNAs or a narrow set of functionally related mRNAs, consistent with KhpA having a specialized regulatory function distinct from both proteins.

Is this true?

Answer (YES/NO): NO